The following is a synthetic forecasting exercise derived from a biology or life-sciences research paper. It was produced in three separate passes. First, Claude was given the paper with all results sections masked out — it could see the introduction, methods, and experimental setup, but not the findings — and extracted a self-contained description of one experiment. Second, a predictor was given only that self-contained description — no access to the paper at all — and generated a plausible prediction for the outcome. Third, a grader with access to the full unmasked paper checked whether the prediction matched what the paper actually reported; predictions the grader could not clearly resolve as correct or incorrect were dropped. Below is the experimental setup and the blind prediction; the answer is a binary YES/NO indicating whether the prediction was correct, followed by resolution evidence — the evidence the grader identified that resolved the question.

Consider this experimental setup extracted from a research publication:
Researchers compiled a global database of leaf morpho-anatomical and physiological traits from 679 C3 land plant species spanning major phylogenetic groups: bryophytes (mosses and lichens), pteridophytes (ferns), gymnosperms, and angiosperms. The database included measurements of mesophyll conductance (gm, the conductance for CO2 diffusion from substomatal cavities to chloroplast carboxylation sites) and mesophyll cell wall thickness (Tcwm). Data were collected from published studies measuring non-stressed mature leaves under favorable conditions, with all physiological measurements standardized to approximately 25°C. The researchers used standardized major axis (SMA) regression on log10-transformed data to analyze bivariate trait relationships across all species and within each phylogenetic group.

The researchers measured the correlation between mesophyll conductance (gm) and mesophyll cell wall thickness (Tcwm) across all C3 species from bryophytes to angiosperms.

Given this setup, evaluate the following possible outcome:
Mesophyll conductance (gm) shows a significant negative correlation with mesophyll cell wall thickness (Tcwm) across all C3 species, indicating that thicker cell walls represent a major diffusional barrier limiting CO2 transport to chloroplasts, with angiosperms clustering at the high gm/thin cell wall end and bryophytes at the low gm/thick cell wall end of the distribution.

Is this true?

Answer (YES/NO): YES